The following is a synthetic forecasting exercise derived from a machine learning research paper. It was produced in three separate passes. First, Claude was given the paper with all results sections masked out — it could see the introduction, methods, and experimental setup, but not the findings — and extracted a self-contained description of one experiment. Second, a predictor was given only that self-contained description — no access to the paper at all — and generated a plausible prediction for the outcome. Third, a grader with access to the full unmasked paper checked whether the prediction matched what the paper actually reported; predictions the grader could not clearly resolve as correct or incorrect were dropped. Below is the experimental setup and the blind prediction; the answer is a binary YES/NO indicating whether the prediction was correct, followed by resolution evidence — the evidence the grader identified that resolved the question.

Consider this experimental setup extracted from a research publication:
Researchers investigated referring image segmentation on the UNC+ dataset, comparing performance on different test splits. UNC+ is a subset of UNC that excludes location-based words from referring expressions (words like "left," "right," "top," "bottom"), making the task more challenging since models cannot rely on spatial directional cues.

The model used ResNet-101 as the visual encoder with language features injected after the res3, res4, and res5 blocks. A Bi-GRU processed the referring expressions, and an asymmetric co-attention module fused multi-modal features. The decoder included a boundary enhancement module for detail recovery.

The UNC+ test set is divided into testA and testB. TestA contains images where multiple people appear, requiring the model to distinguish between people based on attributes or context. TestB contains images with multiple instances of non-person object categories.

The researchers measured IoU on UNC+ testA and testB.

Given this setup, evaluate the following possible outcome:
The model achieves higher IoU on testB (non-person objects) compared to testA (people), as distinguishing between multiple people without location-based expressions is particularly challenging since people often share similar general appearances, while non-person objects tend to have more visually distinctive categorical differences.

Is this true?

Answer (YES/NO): NO